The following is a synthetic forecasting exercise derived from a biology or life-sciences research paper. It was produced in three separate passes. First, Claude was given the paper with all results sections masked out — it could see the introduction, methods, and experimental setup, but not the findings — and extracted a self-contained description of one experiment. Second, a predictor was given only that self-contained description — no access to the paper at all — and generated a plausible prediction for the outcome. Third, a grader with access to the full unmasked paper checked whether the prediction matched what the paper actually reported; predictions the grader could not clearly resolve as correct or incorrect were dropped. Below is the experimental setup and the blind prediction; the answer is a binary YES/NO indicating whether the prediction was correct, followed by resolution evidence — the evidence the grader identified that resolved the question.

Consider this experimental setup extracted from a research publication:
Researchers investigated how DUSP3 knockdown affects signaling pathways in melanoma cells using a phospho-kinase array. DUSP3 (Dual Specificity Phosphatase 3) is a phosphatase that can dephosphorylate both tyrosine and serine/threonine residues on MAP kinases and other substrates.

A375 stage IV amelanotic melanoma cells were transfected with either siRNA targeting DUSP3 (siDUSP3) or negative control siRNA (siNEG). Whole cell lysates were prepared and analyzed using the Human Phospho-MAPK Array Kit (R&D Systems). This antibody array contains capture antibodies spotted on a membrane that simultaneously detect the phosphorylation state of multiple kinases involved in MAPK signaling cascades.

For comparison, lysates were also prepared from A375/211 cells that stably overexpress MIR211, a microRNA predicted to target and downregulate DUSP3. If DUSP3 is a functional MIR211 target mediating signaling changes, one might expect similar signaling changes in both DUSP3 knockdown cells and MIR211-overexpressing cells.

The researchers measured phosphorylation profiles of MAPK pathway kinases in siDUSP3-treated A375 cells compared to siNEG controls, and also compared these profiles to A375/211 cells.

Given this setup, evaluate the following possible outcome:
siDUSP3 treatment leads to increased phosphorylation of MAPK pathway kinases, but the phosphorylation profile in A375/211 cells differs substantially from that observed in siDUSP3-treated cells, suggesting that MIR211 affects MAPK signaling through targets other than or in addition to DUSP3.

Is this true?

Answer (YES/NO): NO